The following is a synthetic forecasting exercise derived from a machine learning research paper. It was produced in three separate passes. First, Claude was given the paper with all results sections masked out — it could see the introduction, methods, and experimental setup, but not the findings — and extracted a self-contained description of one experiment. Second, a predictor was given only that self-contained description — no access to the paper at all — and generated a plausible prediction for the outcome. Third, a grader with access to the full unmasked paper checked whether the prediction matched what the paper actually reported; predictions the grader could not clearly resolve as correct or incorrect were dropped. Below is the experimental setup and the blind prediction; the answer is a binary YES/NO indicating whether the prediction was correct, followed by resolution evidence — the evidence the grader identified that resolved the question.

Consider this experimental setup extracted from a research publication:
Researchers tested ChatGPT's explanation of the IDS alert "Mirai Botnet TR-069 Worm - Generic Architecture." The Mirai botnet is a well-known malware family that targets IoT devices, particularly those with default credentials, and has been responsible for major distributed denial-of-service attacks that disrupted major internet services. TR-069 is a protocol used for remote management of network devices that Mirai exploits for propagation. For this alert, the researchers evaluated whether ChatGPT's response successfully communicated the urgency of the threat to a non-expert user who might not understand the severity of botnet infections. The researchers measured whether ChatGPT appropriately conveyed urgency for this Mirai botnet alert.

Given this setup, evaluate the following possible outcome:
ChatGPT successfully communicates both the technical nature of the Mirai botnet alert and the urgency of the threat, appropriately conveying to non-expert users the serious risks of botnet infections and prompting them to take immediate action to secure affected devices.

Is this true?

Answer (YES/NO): NO